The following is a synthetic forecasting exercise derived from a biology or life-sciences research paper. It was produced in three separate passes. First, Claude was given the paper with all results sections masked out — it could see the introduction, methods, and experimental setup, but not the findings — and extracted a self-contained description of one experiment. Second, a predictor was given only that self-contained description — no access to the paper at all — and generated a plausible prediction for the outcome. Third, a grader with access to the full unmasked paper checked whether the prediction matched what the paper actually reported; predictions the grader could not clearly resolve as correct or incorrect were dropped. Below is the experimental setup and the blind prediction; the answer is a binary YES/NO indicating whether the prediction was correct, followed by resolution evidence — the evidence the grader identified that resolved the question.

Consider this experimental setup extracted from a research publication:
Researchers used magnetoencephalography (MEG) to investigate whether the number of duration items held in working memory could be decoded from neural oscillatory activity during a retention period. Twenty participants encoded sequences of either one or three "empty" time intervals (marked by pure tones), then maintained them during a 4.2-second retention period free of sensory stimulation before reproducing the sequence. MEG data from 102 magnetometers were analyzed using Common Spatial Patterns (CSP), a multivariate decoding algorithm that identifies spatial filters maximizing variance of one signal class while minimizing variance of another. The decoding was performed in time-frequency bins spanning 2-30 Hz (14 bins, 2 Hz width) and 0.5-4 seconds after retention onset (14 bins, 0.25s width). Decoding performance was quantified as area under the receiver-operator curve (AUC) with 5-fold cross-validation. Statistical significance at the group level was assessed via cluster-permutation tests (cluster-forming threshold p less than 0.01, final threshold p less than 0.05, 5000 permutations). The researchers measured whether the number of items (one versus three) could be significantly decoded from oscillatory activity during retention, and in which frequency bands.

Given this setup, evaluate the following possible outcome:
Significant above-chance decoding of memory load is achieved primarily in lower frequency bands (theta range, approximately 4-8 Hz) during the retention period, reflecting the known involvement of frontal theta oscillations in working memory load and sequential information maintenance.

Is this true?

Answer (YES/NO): NO